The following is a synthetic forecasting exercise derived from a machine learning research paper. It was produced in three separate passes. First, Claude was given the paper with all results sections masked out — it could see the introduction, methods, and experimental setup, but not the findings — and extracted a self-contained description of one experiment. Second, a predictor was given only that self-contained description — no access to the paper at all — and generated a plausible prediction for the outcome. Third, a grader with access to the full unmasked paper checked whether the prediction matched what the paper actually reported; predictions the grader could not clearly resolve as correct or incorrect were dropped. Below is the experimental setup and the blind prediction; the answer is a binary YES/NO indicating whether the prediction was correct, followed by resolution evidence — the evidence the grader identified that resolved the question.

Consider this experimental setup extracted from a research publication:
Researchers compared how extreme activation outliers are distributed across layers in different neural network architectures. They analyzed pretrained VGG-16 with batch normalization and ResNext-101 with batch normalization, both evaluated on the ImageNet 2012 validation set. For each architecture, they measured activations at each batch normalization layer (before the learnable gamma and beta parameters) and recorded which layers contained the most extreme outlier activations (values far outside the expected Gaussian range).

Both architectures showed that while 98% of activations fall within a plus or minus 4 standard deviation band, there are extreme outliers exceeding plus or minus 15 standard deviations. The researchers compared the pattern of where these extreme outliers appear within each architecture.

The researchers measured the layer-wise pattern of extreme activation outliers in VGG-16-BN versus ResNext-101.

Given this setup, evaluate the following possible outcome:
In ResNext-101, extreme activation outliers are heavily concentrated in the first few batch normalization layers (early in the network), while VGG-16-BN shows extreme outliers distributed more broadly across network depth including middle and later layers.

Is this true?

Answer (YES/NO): NO